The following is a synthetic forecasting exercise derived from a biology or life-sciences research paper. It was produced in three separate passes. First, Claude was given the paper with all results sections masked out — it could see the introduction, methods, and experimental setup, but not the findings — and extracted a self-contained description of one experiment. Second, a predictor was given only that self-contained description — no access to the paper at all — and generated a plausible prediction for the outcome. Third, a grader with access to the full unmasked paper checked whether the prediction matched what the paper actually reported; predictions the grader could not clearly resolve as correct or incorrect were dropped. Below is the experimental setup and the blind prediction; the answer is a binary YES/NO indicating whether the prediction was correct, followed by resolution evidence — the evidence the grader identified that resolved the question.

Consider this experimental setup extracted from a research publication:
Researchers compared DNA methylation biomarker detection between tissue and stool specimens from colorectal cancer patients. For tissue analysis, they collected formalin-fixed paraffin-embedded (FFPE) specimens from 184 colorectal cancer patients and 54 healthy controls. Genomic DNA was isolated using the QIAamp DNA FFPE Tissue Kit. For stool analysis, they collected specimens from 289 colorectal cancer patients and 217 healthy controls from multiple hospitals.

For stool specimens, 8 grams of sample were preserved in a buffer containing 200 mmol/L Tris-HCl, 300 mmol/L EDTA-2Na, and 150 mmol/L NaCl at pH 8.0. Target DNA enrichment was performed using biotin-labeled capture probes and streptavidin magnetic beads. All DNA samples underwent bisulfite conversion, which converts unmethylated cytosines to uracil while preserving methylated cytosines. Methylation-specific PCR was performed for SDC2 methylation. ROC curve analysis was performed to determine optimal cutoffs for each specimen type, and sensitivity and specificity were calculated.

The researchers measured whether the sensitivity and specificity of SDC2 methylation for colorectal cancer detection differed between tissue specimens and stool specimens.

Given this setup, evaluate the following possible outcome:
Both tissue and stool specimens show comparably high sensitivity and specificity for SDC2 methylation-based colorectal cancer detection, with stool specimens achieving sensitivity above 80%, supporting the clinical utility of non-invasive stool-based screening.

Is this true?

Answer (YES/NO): NO